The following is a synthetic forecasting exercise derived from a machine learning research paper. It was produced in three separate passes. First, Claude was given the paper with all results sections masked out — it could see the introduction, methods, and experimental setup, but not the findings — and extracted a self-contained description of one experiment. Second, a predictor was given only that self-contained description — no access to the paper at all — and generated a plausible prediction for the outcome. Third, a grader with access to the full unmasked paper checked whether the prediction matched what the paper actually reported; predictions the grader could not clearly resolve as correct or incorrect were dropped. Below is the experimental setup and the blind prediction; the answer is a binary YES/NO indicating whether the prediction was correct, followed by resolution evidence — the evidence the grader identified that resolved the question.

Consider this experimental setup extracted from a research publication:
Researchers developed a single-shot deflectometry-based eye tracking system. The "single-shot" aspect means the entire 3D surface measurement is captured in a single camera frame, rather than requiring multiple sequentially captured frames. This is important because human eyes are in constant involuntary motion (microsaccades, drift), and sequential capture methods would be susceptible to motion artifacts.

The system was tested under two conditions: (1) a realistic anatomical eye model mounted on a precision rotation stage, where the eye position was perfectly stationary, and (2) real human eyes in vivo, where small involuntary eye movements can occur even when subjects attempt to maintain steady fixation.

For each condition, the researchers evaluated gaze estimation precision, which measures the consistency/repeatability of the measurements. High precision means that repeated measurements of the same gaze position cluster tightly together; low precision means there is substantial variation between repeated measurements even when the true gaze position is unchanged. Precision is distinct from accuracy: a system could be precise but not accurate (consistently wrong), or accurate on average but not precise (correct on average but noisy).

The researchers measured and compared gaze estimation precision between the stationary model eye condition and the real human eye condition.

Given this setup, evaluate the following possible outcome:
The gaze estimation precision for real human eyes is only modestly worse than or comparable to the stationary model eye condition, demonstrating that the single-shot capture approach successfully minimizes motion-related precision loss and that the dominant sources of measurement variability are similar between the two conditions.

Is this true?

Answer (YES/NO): NO